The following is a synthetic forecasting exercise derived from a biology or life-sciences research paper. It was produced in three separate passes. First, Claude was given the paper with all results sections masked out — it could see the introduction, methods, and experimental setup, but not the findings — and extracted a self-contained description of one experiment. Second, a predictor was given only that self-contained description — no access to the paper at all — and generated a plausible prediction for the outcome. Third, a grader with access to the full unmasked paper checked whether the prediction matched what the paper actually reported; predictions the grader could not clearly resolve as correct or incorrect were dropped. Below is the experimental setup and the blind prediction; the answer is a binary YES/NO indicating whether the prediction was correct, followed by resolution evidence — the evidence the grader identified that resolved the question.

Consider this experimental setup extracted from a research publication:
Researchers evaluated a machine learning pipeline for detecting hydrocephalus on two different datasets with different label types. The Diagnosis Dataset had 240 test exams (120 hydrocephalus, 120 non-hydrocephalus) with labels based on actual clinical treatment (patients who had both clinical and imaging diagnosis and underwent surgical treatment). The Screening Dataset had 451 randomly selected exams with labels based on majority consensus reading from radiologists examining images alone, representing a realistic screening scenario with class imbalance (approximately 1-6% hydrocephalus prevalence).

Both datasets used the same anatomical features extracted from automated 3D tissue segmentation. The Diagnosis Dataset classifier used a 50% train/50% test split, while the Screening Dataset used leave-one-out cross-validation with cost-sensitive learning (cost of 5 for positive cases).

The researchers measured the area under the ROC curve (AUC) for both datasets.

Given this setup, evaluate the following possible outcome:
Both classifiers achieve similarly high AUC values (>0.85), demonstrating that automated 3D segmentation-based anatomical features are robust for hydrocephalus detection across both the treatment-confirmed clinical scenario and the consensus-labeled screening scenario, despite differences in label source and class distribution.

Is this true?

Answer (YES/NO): YES